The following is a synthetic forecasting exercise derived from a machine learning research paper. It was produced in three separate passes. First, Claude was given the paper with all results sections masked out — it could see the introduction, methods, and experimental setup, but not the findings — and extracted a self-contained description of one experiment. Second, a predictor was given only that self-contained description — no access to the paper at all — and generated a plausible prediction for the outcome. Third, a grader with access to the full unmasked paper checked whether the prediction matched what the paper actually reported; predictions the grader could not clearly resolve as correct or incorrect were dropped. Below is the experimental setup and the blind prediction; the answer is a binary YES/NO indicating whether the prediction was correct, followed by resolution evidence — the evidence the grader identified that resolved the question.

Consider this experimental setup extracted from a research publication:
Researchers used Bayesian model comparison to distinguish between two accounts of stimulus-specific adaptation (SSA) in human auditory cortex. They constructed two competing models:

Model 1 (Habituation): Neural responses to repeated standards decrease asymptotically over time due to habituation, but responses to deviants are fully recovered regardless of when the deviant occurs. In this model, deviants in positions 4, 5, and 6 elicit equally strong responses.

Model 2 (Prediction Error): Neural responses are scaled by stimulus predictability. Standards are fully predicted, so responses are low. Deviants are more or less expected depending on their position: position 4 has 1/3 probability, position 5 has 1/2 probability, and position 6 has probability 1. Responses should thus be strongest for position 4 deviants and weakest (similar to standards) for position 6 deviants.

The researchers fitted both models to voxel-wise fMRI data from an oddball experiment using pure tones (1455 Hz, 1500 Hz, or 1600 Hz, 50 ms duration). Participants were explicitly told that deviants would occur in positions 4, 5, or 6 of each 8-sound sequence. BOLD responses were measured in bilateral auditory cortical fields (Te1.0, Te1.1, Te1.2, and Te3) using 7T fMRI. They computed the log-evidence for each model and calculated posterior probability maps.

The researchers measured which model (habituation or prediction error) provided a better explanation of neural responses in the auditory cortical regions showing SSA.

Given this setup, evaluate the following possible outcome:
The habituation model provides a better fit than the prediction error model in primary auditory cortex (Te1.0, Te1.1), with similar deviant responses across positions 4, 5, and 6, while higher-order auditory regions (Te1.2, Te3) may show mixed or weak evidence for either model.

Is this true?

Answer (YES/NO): NO